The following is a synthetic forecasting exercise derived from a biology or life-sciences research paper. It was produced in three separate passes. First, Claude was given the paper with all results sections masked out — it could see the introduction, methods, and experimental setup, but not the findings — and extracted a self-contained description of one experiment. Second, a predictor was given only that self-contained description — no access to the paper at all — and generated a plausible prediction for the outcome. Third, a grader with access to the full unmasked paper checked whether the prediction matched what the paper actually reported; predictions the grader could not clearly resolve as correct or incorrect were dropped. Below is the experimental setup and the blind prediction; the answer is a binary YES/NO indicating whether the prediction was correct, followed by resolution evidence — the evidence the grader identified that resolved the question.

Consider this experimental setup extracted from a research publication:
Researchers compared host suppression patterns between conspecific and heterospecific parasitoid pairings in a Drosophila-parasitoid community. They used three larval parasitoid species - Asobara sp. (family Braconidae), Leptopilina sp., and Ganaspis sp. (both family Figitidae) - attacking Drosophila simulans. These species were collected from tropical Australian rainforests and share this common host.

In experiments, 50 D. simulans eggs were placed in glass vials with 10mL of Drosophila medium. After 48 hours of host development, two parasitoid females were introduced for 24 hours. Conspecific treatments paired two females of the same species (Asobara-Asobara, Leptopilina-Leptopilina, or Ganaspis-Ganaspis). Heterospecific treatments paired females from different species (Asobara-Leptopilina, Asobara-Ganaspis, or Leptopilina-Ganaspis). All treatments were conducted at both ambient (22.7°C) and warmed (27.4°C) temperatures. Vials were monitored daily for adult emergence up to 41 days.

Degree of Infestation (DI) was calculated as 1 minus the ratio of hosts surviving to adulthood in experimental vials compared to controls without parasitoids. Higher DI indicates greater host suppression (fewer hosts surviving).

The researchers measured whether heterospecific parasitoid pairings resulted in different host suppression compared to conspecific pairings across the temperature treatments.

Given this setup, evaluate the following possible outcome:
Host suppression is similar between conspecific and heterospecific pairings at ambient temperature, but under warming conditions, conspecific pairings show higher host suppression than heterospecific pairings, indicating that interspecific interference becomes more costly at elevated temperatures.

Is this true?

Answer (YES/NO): NO